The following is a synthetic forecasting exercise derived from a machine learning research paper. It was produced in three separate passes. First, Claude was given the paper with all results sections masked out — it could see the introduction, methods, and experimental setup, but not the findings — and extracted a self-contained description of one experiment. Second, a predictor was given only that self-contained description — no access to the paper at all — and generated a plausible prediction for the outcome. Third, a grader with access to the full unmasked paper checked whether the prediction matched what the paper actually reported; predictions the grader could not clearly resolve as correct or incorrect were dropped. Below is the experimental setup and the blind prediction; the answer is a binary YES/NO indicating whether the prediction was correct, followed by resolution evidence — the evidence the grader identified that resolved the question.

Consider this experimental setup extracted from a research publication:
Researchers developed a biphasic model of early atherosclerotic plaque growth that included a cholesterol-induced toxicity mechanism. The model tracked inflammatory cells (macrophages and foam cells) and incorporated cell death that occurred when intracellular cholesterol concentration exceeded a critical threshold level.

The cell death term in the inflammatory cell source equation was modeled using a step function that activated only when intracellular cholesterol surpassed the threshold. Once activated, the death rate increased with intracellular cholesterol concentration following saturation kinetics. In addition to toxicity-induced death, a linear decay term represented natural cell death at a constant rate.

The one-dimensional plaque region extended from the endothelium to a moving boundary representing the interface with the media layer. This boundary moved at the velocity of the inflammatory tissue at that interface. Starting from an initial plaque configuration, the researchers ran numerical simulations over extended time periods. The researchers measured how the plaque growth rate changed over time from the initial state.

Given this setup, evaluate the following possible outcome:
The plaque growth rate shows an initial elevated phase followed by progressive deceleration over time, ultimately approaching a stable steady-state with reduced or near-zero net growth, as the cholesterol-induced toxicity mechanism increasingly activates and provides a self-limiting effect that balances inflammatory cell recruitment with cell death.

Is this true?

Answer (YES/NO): NO